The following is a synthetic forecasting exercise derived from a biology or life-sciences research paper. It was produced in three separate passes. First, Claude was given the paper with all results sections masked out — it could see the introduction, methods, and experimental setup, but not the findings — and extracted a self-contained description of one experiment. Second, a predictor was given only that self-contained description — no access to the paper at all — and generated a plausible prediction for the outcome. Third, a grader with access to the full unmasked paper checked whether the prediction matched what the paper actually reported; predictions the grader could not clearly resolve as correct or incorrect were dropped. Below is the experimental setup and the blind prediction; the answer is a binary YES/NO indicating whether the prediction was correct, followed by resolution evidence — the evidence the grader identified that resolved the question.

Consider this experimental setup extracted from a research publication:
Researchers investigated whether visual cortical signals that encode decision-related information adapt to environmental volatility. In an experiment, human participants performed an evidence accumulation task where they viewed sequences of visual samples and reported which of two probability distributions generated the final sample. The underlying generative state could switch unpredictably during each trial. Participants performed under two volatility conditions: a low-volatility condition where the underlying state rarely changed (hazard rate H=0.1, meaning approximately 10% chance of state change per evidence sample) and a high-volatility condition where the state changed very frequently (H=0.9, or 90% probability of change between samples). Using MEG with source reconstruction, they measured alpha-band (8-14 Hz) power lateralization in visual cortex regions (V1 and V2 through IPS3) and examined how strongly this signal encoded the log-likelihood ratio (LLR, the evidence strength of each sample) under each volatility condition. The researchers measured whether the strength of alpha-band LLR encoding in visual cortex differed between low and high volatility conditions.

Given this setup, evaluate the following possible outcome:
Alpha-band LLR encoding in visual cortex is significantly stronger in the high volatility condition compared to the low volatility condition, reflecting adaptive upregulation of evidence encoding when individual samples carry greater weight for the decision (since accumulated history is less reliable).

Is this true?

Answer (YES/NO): NO